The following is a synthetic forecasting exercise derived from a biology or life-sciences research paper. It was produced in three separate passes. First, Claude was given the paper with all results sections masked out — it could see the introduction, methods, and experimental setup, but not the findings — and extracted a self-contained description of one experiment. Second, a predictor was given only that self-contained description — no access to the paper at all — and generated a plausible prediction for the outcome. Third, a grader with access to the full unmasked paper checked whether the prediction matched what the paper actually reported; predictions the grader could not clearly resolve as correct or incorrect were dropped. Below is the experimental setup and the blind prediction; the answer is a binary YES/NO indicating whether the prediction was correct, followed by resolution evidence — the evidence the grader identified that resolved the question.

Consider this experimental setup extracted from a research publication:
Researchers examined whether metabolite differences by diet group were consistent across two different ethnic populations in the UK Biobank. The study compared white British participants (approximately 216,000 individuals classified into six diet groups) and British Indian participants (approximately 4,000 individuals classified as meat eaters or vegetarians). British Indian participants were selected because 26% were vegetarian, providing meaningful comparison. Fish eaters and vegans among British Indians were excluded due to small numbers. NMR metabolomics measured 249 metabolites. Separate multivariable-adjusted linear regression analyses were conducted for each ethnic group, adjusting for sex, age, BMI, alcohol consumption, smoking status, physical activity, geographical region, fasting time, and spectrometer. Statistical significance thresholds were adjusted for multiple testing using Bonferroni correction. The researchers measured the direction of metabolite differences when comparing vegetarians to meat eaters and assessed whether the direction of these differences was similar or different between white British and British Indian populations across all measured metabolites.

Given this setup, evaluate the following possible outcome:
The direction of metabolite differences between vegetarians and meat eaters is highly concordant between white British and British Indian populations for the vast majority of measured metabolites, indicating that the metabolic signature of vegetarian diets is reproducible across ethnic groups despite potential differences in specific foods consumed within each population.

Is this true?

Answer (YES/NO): YES